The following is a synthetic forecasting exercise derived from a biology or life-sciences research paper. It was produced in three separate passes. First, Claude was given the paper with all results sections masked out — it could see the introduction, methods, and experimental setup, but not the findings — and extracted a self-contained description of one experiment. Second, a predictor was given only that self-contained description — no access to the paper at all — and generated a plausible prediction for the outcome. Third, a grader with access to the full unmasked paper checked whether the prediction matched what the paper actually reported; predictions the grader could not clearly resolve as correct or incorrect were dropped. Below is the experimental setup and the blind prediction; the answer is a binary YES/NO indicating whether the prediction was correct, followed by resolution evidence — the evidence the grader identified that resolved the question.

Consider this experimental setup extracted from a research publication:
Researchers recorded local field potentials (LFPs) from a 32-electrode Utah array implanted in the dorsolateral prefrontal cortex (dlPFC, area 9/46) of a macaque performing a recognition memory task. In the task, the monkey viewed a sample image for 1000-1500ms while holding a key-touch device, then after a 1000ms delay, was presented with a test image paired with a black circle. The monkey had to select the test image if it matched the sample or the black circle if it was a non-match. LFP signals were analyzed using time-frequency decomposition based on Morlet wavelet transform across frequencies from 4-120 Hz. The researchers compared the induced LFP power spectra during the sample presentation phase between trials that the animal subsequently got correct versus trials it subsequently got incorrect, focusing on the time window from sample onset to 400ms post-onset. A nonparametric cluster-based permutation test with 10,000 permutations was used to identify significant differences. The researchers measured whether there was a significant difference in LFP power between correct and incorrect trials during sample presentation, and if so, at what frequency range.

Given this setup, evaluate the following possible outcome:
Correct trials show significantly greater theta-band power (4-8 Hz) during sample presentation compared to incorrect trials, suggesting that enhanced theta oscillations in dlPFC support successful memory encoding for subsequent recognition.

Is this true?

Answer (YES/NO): NO